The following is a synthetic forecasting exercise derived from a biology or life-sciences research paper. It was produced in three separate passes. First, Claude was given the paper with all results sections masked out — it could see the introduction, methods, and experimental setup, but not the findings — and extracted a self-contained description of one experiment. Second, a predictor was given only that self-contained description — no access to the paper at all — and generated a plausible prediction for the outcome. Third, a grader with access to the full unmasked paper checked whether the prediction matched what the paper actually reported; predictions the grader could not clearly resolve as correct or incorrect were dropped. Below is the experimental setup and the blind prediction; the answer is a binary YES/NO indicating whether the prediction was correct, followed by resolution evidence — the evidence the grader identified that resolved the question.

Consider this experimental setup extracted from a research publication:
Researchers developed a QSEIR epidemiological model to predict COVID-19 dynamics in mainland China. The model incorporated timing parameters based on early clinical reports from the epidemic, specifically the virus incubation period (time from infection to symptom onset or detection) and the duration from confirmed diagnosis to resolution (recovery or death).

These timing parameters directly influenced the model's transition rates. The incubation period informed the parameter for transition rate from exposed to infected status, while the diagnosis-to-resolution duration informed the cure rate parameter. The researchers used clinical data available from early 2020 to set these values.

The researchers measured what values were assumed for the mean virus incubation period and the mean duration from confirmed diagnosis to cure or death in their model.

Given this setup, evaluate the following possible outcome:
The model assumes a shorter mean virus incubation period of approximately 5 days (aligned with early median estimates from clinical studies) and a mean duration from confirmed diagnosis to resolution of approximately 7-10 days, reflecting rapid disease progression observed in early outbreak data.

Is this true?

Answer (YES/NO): NO